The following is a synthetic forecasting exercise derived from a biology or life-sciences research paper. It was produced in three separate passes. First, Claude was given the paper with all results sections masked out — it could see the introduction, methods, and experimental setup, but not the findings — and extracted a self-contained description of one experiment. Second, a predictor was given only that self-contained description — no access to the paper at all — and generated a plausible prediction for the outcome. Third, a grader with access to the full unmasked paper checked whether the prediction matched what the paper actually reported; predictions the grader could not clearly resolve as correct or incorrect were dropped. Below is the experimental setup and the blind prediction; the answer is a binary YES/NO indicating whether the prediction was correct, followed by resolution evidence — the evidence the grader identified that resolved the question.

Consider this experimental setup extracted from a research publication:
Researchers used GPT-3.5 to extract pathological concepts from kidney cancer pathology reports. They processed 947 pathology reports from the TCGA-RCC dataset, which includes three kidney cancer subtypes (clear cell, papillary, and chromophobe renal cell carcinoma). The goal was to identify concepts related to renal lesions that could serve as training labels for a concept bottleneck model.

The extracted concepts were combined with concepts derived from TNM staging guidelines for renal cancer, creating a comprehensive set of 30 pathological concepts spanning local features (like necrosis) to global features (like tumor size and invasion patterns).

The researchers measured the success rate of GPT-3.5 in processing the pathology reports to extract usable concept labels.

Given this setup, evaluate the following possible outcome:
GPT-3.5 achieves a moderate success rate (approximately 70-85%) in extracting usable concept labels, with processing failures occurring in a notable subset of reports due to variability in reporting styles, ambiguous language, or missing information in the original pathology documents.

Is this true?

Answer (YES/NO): YES